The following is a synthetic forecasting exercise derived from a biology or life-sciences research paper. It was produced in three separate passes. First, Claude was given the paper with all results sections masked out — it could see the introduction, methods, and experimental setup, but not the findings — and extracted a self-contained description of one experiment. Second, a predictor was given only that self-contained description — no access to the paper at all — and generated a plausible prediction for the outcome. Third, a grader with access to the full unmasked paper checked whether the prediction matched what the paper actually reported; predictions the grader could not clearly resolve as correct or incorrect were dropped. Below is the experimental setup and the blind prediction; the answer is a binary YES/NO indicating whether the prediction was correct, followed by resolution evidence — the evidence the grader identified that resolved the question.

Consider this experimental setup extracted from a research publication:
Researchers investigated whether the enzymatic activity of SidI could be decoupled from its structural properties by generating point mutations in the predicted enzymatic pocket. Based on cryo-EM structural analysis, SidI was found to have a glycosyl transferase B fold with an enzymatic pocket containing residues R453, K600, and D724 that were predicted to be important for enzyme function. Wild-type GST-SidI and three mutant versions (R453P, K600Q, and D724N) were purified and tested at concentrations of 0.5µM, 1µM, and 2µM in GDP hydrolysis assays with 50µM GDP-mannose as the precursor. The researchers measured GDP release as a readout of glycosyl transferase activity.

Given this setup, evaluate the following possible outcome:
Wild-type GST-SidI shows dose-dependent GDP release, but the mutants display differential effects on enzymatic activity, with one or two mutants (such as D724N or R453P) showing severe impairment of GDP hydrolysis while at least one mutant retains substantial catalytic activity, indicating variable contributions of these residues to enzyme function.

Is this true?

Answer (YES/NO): NO